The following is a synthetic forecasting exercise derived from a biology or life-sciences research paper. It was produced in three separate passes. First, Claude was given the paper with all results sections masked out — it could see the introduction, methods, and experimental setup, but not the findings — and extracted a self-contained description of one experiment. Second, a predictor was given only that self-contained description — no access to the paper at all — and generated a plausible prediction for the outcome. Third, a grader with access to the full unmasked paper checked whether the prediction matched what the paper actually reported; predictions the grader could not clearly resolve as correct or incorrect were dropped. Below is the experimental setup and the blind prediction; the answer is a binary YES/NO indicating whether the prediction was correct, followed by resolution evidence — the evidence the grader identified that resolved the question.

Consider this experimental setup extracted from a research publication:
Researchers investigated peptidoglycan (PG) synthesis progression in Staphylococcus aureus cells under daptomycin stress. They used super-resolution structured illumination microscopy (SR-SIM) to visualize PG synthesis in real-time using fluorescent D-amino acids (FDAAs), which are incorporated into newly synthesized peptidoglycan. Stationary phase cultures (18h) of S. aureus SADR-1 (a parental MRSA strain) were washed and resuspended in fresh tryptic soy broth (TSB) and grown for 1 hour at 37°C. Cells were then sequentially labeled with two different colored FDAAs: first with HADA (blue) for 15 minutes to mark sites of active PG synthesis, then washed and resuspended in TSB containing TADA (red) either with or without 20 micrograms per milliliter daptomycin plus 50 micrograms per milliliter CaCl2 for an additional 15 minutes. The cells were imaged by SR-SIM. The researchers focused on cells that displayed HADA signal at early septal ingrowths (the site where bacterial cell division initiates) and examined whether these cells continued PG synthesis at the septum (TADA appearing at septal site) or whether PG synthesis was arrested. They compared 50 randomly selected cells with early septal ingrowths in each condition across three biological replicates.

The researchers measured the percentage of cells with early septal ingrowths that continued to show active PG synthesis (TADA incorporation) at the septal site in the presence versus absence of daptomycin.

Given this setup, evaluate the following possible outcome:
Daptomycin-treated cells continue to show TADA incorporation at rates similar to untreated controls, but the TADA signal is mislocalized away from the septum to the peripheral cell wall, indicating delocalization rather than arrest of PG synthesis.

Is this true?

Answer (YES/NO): NO